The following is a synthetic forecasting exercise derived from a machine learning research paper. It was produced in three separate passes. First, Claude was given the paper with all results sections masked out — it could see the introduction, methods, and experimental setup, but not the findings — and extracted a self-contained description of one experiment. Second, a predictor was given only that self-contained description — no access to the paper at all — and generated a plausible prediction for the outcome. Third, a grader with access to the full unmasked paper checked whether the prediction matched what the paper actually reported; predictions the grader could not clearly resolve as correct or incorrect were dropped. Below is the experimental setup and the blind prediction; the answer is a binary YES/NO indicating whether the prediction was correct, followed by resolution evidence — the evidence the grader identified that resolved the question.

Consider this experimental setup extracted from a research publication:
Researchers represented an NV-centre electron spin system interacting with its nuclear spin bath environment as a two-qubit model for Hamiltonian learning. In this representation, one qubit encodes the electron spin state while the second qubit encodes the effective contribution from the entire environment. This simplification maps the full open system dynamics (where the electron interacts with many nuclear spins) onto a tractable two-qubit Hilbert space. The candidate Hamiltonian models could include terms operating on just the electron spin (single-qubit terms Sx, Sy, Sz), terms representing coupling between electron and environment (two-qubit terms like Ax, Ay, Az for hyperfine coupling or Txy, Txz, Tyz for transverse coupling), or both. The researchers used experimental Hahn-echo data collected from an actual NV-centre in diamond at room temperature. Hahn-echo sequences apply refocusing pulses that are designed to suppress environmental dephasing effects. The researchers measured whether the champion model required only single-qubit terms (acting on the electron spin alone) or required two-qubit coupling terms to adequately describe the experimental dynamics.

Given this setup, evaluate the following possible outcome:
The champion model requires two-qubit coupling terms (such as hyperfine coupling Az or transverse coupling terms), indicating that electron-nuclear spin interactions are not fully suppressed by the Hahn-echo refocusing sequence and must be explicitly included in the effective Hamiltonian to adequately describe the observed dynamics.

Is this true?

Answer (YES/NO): YES